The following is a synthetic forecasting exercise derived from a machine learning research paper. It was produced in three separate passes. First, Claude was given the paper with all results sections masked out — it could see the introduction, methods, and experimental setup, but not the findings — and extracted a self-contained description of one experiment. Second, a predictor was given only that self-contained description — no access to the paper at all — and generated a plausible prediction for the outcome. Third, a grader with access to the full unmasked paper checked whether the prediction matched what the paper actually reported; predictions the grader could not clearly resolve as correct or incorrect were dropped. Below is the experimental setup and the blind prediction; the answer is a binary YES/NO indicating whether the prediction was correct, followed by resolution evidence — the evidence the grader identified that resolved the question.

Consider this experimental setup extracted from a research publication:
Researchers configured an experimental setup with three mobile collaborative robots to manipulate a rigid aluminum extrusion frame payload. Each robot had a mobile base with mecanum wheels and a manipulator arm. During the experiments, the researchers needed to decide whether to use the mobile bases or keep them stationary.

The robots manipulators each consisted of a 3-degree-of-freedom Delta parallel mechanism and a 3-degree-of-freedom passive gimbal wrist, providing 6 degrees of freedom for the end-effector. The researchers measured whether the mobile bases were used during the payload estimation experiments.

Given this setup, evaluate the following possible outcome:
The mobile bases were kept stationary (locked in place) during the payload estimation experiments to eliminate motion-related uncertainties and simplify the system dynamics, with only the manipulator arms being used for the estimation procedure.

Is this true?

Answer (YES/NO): YES